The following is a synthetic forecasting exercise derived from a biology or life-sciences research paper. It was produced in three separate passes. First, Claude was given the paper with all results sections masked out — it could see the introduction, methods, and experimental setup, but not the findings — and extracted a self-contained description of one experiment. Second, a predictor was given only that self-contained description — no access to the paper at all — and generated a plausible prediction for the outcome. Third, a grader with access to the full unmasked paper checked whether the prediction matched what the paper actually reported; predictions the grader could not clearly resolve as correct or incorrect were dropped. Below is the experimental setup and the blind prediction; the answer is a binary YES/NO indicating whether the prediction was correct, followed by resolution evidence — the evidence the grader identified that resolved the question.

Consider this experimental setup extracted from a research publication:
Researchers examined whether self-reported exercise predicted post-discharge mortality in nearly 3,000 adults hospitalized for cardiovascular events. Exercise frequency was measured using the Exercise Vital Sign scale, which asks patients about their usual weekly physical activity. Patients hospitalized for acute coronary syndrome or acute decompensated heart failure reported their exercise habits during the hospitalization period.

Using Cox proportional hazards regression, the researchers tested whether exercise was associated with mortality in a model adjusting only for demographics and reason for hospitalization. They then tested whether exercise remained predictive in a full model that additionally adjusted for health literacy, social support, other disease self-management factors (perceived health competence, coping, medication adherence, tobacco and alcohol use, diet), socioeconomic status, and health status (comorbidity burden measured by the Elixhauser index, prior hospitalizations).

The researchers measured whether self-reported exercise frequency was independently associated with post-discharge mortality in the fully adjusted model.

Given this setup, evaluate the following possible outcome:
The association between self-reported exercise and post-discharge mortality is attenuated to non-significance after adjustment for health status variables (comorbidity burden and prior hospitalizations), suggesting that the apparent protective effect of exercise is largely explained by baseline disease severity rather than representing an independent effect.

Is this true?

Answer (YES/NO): NO